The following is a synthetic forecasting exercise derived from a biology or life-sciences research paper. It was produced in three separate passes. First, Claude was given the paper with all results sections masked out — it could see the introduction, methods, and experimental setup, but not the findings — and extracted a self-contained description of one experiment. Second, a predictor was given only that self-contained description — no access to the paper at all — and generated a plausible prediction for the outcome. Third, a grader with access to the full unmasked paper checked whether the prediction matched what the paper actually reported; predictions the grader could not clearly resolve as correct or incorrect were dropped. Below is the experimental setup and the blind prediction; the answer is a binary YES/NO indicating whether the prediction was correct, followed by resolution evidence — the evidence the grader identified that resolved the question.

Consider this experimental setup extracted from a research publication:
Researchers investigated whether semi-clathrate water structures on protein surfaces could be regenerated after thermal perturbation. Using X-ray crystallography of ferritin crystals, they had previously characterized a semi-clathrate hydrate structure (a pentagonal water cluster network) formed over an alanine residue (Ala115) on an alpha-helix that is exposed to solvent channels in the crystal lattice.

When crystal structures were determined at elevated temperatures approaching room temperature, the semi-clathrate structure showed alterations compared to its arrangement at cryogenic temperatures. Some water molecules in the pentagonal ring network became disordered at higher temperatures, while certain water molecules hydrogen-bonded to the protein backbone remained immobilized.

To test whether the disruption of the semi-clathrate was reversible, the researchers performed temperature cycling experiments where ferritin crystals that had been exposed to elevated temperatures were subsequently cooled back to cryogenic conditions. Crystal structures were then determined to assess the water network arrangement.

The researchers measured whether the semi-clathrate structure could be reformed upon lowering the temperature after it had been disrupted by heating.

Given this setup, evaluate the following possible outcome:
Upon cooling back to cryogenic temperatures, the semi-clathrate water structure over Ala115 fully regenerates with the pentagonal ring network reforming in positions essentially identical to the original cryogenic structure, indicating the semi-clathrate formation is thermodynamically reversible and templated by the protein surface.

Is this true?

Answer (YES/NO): YES